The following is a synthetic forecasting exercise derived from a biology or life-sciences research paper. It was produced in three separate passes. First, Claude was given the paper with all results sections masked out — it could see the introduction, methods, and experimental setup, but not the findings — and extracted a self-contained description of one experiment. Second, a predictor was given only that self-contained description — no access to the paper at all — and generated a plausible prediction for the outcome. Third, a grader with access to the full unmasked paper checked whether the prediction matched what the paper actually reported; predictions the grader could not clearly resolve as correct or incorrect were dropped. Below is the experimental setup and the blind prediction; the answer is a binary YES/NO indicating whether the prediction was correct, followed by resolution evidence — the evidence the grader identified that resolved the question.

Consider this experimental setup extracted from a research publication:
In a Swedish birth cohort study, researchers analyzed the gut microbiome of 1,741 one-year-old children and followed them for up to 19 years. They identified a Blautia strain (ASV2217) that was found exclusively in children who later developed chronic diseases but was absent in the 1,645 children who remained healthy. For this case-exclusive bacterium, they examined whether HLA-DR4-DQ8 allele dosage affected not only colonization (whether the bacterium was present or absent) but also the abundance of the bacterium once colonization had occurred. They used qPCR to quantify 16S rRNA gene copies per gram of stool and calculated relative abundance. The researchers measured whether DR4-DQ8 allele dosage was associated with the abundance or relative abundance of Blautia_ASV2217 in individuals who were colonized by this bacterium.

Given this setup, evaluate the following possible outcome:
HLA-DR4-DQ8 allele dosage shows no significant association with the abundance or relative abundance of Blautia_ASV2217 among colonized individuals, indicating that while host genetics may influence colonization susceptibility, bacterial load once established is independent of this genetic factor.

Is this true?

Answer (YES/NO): YES